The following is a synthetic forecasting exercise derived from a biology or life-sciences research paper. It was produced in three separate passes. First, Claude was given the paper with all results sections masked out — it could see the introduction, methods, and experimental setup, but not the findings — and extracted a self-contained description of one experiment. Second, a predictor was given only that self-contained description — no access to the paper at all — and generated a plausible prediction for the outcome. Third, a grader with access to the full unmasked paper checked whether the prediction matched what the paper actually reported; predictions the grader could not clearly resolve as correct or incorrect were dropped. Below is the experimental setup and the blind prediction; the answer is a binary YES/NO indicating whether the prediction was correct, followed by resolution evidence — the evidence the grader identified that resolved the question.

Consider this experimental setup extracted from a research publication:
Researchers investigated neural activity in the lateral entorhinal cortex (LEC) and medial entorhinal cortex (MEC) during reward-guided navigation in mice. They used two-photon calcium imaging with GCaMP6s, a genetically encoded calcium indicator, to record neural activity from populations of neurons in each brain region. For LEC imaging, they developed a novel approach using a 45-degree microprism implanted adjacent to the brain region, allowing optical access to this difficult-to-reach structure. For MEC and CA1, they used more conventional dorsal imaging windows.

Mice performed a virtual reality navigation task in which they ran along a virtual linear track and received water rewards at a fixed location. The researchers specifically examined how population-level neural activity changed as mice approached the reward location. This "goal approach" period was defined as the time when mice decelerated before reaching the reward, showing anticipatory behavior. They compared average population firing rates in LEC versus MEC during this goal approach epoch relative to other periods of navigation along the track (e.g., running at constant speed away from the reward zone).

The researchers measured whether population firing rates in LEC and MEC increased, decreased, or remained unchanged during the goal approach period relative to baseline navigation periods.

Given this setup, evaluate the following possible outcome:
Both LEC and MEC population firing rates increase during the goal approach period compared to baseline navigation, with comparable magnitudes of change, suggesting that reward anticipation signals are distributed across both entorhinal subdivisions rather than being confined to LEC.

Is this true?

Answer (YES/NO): NO